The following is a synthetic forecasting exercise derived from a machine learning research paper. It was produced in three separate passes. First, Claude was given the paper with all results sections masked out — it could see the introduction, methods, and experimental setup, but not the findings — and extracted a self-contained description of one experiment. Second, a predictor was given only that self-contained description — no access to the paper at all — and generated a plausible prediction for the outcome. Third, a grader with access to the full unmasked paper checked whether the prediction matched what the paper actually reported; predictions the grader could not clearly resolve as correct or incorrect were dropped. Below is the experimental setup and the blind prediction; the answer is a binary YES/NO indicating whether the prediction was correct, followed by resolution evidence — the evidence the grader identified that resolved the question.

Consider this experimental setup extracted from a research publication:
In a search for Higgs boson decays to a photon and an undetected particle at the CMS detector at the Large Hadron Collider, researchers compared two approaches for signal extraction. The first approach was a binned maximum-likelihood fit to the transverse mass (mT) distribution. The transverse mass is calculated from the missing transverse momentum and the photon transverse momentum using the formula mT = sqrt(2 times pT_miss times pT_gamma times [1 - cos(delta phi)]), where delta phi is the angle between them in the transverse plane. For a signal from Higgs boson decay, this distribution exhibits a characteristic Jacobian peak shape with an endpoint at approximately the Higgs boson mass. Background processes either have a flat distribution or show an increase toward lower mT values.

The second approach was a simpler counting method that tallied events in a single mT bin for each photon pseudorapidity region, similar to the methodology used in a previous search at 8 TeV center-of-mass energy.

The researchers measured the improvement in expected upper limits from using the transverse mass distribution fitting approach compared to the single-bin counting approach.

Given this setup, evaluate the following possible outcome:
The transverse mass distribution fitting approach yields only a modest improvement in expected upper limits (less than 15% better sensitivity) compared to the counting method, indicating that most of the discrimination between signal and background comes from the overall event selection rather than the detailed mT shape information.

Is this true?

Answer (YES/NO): NO